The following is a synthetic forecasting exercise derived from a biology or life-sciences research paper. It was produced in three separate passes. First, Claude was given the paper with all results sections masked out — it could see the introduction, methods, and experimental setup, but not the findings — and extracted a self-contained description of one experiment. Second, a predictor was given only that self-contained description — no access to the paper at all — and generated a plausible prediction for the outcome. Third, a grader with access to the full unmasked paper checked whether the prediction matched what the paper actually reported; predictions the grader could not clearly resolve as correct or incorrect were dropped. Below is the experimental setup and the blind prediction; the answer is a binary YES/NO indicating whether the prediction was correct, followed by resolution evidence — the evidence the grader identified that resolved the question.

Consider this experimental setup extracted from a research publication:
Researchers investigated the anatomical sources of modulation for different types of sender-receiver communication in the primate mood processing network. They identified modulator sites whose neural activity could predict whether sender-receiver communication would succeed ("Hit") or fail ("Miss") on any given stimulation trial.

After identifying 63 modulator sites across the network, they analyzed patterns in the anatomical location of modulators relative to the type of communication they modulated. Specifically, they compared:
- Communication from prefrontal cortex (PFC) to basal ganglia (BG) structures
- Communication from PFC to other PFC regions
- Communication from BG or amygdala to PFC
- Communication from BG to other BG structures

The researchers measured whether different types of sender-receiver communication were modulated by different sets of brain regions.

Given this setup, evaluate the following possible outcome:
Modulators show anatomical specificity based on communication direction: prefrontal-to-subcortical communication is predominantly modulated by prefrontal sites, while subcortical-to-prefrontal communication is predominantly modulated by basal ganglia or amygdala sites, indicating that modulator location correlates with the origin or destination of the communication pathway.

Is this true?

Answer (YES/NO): NO